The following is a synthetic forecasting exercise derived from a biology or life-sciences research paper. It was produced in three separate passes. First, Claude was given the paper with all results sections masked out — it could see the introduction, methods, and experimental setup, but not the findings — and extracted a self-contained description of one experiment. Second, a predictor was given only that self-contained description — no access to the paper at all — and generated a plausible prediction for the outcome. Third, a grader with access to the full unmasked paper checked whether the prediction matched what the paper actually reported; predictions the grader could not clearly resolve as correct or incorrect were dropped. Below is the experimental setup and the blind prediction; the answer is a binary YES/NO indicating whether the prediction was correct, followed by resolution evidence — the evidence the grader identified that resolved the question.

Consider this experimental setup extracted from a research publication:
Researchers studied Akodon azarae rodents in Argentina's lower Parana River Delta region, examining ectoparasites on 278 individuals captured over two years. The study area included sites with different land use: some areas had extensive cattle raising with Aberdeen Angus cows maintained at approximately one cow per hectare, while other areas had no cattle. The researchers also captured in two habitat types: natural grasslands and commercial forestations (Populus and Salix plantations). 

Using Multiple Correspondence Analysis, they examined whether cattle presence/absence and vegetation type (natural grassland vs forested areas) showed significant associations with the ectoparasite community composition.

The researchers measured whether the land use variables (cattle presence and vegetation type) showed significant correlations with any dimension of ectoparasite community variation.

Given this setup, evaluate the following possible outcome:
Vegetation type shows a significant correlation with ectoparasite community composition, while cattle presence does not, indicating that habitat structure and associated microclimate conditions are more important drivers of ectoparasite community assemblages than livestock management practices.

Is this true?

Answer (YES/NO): NO